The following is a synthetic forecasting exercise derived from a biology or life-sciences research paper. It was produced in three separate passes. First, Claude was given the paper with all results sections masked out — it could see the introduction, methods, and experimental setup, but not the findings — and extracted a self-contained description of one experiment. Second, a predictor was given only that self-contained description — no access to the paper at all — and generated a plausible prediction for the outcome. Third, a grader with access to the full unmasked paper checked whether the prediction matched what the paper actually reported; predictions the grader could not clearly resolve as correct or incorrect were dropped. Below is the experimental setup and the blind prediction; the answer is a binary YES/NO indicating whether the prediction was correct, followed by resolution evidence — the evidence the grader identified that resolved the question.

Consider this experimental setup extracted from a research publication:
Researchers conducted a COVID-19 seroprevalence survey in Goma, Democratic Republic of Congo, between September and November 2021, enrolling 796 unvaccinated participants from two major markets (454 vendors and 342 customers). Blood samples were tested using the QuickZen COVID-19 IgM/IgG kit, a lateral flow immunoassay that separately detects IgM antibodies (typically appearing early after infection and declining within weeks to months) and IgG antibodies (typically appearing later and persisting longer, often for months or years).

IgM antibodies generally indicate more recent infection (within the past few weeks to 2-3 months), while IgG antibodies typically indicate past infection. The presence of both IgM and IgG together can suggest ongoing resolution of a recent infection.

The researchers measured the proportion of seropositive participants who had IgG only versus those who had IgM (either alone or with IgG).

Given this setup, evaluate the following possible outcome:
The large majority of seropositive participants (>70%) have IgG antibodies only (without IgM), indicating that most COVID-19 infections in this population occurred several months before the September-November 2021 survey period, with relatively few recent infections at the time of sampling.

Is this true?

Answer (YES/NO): NO